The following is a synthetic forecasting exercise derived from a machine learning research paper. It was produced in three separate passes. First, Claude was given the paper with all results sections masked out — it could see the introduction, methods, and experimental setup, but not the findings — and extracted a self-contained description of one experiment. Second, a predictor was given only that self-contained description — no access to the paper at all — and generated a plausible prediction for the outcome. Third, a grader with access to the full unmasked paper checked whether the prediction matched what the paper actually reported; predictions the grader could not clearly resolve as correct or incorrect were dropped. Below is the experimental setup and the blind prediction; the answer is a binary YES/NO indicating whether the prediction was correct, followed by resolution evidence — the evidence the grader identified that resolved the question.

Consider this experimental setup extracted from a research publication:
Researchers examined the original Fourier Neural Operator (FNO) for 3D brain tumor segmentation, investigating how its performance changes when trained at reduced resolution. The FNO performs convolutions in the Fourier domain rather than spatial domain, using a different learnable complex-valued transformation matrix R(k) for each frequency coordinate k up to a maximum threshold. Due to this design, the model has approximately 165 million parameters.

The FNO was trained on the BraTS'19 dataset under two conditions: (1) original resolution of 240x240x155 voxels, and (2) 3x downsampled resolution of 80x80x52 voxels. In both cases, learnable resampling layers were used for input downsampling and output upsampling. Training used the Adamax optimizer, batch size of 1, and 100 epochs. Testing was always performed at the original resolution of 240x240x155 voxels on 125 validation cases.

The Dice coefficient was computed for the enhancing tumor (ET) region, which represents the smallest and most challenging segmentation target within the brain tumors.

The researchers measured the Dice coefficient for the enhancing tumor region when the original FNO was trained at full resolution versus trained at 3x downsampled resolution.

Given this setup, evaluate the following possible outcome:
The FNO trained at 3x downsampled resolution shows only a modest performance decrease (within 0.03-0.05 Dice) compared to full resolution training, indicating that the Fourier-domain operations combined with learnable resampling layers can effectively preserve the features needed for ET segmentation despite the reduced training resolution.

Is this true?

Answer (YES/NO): NO